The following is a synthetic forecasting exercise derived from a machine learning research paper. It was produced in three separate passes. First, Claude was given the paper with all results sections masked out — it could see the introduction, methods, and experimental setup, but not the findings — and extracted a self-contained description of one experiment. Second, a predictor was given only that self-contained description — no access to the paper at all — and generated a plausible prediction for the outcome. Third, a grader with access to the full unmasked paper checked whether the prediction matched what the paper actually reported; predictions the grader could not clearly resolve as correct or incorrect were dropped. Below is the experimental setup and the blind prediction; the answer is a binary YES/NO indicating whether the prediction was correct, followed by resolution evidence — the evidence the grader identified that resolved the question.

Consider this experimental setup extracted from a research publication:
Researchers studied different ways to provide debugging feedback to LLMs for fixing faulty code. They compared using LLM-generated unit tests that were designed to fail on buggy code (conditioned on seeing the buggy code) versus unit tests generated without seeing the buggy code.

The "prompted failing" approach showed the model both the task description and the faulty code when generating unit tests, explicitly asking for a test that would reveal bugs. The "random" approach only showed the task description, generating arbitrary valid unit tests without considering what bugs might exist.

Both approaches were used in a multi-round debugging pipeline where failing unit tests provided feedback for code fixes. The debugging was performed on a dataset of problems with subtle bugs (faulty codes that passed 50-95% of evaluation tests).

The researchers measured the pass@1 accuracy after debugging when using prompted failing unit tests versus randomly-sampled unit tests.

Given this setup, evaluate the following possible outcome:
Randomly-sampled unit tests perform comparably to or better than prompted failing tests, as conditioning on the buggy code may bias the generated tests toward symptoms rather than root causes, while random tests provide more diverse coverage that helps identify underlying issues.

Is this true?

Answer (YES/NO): NO